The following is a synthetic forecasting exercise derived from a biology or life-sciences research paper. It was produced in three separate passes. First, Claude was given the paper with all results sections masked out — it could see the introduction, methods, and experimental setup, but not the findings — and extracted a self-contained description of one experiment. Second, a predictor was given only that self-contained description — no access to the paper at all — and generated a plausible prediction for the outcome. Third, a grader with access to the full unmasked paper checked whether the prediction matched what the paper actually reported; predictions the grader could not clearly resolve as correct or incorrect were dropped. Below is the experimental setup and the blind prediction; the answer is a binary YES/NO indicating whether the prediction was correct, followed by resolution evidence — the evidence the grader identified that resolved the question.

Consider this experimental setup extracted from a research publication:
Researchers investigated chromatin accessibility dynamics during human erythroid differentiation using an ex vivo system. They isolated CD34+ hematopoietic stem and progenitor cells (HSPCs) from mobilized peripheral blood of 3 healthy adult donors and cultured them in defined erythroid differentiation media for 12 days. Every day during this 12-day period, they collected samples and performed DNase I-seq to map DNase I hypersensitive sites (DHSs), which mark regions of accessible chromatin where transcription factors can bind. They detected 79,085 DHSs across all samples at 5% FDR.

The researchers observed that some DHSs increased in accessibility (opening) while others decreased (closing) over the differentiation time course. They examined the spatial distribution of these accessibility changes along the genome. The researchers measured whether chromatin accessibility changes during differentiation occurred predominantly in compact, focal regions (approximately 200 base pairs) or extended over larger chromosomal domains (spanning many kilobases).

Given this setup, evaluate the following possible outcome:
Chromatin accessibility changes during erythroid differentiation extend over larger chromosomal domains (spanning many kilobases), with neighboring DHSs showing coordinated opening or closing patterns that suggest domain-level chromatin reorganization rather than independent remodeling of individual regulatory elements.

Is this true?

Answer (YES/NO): NO